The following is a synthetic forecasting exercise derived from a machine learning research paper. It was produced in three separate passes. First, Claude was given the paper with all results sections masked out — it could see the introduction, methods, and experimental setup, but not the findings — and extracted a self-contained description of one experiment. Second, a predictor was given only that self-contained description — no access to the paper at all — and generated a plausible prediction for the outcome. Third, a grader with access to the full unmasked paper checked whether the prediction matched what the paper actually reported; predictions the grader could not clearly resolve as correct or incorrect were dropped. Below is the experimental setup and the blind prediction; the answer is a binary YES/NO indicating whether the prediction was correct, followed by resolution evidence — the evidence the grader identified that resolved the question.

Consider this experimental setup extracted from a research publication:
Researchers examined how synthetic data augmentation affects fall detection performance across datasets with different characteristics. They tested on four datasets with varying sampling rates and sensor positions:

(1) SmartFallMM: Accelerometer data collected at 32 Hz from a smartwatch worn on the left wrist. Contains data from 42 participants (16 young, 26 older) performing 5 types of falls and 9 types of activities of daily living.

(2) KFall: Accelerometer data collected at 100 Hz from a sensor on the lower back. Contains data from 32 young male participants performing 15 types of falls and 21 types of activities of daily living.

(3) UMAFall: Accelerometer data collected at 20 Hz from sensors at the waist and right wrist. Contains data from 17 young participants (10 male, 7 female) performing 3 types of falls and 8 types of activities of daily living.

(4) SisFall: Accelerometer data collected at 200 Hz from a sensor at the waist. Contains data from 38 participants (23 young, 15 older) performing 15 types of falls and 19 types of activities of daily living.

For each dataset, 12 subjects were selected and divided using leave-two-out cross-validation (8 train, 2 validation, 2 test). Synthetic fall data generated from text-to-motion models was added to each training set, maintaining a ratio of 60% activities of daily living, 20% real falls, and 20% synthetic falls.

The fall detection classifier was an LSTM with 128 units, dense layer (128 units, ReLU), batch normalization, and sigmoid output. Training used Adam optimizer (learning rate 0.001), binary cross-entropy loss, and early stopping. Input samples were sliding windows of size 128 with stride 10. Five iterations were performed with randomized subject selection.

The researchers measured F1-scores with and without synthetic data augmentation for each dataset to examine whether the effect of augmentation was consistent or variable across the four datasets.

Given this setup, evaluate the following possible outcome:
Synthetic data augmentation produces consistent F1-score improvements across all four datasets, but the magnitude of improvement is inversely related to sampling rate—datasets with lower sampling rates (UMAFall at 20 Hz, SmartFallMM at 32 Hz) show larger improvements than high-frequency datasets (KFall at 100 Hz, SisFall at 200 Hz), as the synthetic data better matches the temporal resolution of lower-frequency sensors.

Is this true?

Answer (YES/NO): NO